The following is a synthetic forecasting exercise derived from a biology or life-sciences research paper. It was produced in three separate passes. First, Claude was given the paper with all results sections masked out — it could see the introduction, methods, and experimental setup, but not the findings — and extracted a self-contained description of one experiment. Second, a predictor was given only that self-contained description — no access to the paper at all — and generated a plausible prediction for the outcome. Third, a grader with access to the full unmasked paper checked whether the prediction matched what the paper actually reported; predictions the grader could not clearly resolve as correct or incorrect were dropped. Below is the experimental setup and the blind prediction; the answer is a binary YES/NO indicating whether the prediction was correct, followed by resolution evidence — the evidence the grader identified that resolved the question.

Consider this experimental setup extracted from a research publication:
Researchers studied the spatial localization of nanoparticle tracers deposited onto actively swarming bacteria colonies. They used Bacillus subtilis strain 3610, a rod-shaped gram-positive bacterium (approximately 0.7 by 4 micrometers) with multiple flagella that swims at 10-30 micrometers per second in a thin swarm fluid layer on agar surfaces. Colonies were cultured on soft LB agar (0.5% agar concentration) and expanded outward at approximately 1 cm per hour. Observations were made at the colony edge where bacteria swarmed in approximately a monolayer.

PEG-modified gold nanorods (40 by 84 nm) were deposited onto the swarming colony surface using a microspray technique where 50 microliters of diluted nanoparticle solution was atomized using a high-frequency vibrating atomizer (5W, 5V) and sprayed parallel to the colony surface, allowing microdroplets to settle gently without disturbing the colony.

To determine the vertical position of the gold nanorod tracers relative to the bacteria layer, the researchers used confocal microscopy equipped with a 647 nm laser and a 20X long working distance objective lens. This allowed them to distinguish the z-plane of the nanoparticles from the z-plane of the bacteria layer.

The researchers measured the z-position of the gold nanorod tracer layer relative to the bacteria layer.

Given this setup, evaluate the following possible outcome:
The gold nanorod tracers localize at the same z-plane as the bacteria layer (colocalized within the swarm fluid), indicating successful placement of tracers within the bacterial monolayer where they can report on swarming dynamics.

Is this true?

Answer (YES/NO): NO